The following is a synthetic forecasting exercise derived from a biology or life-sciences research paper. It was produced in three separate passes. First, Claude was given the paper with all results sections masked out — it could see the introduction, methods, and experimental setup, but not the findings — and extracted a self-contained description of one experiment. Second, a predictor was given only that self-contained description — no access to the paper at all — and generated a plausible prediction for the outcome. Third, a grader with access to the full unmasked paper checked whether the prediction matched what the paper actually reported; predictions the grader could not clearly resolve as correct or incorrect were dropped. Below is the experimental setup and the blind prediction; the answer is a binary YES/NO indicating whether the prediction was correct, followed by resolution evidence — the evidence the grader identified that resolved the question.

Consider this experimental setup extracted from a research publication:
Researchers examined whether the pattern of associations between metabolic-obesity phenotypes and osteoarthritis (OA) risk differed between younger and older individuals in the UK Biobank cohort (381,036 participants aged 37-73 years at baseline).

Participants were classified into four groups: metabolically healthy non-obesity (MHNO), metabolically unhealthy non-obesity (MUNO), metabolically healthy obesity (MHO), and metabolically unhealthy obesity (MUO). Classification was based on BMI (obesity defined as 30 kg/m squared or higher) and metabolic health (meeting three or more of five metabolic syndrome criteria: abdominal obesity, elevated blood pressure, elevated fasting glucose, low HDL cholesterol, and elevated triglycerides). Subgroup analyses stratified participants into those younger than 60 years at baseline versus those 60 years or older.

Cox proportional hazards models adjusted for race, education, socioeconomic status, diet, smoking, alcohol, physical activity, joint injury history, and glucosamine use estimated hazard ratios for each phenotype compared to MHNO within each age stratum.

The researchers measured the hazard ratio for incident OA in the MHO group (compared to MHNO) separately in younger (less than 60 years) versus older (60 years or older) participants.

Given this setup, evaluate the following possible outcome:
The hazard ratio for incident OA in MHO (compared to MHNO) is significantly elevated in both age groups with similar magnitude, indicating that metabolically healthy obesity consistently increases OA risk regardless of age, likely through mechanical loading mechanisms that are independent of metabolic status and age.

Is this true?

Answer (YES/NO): NO